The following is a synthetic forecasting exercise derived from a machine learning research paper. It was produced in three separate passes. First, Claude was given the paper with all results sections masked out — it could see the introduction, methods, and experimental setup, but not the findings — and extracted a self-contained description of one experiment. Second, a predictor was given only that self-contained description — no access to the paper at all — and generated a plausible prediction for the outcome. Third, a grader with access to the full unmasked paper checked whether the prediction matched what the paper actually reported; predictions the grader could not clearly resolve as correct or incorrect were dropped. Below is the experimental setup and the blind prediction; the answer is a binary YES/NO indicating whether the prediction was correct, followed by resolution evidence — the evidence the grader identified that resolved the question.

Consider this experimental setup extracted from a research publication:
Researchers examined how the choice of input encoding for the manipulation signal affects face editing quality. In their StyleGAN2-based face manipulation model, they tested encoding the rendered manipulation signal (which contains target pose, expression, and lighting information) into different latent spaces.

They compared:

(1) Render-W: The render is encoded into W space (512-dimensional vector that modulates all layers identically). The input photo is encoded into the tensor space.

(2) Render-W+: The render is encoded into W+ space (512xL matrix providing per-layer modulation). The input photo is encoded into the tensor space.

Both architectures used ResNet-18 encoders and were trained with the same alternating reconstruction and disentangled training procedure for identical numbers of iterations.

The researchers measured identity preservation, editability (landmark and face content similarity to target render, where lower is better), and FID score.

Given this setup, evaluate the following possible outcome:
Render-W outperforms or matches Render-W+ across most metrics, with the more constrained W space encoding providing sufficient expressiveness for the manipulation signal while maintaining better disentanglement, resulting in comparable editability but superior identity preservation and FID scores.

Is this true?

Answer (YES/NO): NO